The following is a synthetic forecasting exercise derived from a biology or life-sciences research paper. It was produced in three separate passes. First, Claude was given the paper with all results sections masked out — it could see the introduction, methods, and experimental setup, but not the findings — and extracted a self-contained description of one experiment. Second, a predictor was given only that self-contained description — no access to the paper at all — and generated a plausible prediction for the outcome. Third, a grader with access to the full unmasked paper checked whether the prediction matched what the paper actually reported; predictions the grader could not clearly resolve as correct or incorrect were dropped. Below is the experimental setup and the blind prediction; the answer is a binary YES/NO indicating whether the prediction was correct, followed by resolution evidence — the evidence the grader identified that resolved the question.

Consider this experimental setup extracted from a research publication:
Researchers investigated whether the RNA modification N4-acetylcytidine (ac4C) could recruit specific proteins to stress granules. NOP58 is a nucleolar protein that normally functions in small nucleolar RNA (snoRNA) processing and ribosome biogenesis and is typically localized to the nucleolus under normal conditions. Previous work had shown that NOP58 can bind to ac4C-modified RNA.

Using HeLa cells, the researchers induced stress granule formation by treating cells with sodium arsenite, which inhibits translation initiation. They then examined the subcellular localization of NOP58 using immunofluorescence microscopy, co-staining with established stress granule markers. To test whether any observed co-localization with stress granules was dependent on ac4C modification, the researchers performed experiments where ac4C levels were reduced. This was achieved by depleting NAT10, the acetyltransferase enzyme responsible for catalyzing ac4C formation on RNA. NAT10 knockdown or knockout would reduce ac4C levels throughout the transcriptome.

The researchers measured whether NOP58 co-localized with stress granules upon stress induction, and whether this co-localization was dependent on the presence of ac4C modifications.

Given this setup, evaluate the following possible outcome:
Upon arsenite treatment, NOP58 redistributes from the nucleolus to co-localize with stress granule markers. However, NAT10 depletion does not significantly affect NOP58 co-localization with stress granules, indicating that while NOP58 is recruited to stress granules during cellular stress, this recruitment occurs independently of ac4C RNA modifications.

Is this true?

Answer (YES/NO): NO